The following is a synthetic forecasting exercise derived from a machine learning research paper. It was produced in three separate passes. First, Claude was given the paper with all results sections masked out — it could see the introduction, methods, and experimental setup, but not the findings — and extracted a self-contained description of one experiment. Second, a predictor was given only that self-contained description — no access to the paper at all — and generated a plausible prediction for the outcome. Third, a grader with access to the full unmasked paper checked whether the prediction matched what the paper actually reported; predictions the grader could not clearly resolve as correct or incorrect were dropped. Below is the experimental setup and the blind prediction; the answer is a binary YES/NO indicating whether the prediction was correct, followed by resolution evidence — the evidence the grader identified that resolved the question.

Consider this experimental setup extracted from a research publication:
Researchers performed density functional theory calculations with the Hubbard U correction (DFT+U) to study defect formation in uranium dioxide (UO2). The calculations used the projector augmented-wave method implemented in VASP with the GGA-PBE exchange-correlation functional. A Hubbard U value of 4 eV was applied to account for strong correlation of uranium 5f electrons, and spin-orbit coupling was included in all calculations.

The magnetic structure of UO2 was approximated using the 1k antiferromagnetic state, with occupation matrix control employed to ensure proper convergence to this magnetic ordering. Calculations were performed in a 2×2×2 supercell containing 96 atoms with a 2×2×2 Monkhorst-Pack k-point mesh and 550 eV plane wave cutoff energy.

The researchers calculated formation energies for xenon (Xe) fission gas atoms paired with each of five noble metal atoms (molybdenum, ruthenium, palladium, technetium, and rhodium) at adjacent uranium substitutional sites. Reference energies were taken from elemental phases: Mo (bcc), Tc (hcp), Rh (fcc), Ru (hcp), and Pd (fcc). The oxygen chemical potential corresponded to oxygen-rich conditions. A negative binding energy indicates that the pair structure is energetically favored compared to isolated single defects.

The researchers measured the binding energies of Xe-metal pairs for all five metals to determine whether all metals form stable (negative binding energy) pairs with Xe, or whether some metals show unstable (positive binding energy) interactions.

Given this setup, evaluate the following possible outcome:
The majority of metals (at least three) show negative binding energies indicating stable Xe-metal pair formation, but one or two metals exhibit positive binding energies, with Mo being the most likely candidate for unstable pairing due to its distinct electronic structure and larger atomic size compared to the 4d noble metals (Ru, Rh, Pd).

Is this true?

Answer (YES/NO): NO